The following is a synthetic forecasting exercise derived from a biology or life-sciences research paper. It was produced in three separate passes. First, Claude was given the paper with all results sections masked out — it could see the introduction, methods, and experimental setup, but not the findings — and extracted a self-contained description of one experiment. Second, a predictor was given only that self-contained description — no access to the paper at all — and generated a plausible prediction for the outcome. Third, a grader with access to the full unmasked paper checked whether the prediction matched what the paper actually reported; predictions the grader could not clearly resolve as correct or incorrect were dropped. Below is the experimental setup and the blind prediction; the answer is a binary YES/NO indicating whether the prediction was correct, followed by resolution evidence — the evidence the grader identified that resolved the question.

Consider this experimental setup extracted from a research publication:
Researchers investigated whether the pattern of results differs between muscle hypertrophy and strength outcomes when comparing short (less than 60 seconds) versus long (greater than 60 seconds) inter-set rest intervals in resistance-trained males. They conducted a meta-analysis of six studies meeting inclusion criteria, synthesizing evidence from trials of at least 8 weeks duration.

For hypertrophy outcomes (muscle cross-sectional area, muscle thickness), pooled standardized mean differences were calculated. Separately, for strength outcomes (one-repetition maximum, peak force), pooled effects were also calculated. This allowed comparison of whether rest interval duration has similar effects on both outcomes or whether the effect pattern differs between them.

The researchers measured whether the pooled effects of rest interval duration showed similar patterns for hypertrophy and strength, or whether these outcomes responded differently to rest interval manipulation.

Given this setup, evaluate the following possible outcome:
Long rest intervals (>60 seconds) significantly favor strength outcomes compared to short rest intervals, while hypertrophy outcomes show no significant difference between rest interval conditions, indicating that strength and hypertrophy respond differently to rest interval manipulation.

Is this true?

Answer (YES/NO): YES